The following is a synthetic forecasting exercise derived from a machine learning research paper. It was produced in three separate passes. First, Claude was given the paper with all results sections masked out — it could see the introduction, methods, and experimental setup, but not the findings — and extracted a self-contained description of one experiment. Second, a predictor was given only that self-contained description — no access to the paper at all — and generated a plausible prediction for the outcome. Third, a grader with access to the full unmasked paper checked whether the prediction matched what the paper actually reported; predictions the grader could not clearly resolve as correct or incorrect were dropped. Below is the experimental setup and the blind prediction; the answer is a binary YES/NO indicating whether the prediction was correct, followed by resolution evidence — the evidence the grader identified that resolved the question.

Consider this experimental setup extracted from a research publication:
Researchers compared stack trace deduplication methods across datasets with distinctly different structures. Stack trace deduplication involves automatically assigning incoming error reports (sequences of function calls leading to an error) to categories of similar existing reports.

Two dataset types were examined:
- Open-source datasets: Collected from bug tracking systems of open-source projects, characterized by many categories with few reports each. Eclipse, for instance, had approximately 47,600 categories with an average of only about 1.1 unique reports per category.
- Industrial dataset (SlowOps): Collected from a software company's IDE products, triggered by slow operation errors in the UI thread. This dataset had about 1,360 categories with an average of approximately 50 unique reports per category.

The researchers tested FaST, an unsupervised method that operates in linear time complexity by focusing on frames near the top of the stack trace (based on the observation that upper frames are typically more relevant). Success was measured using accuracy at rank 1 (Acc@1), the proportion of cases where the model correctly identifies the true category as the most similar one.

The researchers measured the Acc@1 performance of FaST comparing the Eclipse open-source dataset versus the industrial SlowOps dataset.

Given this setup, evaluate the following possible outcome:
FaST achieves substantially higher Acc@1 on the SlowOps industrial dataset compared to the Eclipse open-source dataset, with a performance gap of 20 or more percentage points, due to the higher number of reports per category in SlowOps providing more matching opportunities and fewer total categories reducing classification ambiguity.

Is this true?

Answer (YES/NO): YES